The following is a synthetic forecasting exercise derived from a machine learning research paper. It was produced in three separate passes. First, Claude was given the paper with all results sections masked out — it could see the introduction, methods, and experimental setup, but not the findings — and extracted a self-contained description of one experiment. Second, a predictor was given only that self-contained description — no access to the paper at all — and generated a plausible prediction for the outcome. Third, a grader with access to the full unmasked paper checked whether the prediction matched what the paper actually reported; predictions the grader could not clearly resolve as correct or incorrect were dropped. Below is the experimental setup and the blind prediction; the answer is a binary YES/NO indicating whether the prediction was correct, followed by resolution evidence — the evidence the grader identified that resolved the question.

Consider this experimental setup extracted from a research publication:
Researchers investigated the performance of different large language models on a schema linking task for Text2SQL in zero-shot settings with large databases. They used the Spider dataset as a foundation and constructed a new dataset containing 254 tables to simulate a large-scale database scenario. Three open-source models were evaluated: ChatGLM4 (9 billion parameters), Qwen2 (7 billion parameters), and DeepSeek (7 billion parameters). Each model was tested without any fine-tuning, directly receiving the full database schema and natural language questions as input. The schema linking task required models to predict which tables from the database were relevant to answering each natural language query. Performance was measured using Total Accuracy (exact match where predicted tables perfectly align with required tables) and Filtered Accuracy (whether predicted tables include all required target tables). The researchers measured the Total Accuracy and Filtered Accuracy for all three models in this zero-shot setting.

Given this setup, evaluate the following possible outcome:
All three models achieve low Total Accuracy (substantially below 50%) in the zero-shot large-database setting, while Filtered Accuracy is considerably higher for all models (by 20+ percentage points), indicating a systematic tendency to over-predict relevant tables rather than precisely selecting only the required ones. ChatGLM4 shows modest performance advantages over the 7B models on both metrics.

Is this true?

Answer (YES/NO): NO